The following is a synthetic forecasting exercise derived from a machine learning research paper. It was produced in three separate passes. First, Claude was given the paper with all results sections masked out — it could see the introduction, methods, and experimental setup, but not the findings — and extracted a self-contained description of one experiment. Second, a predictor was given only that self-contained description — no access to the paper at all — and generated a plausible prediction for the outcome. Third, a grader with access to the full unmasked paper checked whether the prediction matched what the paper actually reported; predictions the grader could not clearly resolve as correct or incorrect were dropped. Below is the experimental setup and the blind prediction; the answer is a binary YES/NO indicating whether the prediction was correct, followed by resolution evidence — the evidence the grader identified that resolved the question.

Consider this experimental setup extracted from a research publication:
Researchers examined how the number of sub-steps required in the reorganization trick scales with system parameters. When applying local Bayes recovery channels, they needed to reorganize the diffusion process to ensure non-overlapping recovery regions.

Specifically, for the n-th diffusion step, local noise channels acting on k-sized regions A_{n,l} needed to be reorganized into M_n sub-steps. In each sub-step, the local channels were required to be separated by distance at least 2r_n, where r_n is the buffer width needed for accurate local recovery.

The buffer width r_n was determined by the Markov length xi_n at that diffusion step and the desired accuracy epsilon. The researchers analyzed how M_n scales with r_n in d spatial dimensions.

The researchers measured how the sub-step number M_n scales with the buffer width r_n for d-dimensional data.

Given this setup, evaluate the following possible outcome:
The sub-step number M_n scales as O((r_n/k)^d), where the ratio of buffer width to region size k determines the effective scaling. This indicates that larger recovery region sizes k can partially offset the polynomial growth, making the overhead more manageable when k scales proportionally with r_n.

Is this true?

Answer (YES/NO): NO